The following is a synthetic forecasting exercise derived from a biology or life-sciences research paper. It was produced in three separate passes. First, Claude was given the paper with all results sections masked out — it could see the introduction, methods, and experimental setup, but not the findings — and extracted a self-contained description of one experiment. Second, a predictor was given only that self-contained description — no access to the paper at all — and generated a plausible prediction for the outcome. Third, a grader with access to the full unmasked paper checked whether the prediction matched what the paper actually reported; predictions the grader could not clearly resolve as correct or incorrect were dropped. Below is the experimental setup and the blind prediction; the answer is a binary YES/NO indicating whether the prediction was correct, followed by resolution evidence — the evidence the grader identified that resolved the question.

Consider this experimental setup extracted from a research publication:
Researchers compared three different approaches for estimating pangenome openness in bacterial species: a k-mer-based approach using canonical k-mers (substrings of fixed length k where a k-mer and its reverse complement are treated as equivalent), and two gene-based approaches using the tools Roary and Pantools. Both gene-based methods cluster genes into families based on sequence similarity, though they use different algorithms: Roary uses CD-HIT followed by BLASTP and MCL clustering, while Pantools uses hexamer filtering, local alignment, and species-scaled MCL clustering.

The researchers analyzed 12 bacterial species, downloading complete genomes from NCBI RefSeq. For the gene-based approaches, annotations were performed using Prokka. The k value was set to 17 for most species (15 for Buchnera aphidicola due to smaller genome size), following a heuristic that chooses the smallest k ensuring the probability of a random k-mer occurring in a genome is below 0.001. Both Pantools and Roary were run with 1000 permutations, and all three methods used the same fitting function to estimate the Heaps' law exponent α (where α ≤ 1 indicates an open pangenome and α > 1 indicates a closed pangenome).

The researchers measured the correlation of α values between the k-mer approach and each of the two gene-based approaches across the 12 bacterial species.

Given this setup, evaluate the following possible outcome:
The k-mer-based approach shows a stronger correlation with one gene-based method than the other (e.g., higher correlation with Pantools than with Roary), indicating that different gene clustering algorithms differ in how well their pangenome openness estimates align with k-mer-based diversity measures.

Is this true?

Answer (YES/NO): YES